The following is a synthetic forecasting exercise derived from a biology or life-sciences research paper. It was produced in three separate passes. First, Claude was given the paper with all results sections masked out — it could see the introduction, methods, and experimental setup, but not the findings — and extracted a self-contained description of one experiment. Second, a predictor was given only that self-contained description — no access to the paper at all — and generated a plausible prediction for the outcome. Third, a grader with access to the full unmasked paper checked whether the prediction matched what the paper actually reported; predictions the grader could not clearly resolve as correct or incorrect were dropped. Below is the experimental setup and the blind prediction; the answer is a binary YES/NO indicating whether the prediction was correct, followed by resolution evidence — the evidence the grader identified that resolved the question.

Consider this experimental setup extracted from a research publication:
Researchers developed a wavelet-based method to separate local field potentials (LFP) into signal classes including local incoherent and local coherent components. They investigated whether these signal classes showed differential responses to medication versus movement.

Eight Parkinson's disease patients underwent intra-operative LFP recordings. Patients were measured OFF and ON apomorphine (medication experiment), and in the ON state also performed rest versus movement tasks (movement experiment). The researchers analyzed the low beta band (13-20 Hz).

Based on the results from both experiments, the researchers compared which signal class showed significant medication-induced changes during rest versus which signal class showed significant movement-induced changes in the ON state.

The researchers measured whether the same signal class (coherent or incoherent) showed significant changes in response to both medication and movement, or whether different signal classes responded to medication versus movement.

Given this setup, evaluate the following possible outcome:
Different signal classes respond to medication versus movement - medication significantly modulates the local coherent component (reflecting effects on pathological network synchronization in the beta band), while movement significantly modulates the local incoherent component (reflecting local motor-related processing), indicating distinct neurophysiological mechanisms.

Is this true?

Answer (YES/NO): NO